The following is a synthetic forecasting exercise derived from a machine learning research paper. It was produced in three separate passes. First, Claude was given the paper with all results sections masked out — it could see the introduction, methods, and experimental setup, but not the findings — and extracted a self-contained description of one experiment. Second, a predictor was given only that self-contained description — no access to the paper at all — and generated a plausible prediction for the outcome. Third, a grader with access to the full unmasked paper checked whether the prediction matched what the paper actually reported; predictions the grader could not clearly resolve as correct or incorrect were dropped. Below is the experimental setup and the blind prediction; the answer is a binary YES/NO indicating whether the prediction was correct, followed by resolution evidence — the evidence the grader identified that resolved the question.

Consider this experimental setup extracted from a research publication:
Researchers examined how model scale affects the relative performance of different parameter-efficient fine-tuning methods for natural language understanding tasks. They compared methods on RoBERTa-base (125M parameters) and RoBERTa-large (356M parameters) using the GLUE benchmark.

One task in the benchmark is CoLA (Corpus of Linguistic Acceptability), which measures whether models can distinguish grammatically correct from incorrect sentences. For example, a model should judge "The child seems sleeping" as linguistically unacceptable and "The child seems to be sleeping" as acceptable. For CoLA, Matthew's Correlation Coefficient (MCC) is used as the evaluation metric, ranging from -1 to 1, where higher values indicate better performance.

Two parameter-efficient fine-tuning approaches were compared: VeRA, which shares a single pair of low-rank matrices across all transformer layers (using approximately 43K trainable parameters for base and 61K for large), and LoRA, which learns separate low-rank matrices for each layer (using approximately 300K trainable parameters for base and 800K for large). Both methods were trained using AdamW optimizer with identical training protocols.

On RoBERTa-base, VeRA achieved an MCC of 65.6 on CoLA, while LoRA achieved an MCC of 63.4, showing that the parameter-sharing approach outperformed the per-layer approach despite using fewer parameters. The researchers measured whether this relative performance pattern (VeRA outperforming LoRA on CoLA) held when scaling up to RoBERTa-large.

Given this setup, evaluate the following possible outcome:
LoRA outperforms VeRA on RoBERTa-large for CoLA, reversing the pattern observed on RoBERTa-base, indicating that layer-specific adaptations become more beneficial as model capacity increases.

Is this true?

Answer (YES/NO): YES